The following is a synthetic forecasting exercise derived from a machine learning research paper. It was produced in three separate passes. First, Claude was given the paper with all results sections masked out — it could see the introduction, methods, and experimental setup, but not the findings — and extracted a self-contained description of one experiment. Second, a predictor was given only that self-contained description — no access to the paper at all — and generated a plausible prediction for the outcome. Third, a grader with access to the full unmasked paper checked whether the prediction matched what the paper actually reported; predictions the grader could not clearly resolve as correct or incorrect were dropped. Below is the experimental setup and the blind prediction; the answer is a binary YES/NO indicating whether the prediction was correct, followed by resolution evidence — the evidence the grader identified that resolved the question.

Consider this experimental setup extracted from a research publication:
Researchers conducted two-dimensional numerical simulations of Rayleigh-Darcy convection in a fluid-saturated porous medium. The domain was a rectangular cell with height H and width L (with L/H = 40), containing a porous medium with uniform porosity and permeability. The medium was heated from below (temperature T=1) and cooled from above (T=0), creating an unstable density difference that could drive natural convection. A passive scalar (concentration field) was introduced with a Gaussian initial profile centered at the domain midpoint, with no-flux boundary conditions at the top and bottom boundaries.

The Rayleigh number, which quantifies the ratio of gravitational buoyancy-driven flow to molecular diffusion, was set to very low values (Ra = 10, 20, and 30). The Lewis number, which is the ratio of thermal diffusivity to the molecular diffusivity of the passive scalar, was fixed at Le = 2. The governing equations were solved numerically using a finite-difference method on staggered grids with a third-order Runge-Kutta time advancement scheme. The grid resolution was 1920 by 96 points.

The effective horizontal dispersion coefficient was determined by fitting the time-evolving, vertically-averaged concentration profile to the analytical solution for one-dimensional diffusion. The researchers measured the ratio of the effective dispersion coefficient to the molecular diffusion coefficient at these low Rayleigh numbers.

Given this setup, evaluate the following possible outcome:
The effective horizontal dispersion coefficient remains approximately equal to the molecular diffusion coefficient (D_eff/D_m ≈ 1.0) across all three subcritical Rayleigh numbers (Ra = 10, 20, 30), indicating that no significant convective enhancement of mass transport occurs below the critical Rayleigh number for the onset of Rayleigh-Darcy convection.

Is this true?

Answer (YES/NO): YES